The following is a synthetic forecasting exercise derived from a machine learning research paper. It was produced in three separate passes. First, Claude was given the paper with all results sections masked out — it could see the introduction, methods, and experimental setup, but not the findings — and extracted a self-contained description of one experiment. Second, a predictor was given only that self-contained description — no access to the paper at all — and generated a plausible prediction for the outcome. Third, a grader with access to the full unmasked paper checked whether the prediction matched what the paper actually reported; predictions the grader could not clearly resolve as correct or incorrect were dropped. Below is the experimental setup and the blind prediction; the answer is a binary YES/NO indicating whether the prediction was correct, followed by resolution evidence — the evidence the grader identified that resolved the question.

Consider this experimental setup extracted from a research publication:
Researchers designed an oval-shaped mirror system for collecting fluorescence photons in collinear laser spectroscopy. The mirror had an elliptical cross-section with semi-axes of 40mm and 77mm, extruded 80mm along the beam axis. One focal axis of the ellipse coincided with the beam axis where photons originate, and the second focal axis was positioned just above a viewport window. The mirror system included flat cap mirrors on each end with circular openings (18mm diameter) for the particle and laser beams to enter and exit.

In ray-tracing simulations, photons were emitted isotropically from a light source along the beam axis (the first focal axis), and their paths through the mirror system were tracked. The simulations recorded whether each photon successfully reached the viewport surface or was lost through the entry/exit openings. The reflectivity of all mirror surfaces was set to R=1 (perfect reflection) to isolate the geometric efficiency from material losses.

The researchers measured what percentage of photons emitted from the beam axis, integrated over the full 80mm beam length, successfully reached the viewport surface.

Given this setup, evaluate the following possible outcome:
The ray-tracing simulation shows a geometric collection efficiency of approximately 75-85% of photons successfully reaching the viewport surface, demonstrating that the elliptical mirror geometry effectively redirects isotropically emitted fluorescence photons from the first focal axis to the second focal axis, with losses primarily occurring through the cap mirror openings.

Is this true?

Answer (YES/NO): YES